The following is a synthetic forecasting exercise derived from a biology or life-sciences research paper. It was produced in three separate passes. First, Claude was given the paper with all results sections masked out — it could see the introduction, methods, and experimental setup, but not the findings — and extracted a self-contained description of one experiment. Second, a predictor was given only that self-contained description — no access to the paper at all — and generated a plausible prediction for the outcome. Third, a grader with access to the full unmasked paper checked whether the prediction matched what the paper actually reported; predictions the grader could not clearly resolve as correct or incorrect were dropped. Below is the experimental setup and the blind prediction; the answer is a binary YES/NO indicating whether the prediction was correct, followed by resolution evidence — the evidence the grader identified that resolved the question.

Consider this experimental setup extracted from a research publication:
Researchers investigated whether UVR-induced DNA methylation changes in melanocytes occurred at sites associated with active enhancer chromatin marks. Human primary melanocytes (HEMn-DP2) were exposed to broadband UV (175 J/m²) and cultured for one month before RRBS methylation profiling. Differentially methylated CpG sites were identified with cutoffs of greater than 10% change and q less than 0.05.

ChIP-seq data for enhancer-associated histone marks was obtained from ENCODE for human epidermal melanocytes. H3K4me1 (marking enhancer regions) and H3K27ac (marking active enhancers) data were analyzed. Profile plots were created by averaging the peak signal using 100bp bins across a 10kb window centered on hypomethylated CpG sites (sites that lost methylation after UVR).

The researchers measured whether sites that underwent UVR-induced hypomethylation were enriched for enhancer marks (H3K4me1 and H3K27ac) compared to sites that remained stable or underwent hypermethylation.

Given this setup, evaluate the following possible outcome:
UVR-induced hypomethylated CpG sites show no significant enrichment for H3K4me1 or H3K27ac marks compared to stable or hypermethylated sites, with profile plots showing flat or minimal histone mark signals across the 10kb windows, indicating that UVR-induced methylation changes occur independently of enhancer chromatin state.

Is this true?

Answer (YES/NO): NO